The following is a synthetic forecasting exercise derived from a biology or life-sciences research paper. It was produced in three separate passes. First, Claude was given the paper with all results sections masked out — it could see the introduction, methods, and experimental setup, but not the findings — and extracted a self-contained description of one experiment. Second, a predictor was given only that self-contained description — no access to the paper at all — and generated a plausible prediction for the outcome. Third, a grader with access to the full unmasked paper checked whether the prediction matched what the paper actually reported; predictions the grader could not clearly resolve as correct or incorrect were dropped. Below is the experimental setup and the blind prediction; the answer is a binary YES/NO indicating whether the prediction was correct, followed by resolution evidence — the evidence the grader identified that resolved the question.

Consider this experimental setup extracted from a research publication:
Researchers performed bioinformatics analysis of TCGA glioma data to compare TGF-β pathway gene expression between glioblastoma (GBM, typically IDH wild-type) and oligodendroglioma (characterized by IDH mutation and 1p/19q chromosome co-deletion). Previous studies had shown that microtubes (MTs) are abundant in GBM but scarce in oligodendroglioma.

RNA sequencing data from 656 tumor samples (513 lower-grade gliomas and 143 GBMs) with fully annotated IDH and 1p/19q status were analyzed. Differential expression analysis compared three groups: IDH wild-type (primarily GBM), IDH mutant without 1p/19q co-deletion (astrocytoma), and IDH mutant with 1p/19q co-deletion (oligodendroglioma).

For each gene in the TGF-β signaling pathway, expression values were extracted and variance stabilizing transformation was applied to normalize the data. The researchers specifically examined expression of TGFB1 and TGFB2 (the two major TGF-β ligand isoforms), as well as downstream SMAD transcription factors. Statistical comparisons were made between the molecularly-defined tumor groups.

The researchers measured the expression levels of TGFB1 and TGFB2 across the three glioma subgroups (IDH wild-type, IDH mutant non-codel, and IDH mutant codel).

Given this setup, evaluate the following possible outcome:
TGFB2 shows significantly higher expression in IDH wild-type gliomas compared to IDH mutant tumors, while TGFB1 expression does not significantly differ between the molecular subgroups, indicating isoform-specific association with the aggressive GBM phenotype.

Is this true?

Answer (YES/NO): NO